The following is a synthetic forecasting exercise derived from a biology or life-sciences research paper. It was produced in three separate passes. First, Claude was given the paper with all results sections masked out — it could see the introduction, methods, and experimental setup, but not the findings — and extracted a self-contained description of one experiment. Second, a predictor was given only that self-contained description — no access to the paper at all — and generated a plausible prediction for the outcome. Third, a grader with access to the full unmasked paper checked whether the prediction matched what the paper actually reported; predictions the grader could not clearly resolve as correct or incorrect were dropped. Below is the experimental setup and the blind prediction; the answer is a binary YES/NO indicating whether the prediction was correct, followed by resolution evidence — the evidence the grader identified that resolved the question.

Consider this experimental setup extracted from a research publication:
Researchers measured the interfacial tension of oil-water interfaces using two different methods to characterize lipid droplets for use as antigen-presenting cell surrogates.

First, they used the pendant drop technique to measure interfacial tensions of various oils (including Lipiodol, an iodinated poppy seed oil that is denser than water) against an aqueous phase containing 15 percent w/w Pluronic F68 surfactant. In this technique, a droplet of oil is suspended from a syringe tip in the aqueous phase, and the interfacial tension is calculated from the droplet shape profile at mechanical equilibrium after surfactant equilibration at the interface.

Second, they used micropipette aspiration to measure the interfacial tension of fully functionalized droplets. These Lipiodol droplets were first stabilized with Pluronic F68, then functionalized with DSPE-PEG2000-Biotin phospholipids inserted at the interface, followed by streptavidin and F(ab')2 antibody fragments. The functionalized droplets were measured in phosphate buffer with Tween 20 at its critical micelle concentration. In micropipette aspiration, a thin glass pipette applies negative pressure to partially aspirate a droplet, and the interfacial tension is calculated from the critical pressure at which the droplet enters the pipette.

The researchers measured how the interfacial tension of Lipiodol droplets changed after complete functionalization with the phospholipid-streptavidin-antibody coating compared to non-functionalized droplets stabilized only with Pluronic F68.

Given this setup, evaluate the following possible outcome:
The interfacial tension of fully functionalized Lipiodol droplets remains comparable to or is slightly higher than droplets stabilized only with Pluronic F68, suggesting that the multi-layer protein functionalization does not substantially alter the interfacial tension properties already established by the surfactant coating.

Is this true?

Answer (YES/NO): YES